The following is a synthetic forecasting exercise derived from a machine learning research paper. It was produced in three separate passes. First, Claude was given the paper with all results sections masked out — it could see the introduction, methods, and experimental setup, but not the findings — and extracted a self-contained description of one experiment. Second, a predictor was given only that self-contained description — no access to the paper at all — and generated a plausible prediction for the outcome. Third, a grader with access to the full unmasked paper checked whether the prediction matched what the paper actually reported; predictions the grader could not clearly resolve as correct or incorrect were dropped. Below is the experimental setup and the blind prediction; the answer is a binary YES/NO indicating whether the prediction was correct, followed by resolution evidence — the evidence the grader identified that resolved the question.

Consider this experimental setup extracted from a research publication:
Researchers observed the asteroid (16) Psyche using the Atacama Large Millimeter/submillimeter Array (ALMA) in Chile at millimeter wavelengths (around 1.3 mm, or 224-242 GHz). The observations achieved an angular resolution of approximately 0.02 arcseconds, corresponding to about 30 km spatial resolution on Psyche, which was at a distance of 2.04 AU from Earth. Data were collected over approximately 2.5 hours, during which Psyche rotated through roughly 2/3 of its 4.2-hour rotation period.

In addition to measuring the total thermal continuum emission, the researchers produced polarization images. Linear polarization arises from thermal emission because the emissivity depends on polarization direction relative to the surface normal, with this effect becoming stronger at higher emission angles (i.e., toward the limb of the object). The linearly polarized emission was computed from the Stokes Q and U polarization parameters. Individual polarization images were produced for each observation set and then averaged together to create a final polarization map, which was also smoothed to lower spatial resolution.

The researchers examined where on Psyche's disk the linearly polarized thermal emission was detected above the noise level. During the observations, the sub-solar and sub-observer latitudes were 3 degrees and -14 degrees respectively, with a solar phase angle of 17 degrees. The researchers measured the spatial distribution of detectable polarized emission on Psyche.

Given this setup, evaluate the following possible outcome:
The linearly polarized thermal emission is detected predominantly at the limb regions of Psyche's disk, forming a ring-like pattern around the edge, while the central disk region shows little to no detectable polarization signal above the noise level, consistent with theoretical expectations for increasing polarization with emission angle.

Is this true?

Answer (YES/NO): NO